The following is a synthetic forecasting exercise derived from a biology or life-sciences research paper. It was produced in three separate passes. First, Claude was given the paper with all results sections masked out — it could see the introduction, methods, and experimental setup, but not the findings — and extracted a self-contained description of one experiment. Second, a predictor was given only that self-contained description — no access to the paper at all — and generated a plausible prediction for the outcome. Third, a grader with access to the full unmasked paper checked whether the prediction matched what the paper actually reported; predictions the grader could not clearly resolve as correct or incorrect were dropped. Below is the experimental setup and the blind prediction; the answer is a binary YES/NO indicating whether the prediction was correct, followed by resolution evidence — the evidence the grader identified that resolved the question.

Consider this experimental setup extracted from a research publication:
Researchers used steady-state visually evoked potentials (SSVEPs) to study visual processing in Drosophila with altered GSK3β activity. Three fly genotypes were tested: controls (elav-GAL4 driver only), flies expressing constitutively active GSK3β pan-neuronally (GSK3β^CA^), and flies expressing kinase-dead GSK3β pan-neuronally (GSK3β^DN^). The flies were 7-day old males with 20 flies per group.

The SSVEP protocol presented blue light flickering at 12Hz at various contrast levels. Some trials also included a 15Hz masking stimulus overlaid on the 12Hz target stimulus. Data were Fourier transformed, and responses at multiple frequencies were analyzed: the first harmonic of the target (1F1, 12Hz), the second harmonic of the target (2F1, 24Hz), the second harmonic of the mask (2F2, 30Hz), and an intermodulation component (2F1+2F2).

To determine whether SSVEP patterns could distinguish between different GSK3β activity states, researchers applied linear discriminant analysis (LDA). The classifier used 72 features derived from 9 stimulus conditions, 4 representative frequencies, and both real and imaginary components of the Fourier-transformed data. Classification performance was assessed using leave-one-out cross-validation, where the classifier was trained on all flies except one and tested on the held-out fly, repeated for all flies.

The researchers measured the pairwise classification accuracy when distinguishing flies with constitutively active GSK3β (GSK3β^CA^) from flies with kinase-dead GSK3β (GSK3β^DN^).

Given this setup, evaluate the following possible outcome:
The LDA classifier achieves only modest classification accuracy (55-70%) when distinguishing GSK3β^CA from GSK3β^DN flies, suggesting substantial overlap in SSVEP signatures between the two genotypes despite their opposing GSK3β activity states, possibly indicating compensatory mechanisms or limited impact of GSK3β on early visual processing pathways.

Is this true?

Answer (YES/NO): NO